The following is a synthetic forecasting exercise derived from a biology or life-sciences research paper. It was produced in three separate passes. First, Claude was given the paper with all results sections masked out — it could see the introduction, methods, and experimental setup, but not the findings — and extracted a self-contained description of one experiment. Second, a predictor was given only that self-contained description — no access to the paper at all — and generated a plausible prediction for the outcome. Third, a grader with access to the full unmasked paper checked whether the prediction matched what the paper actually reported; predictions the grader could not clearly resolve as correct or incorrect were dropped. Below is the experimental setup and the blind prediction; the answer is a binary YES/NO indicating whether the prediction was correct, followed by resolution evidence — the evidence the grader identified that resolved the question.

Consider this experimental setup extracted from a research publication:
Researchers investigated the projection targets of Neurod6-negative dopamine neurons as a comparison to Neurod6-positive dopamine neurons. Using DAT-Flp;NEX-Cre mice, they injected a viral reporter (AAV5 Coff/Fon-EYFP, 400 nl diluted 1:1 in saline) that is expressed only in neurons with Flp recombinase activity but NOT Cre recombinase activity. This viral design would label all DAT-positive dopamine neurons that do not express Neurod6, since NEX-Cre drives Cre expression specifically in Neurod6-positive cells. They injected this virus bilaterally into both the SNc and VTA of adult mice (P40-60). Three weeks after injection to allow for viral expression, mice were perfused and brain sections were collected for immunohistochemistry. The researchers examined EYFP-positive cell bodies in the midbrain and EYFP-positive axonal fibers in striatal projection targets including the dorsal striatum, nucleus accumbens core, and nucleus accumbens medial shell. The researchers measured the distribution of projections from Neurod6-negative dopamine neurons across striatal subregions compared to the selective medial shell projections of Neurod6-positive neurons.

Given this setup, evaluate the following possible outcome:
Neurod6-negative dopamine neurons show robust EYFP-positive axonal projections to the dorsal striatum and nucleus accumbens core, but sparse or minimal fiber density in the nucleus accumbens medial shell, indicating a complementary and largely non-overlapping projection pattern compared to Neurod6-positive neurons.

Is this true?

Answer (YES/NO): YES